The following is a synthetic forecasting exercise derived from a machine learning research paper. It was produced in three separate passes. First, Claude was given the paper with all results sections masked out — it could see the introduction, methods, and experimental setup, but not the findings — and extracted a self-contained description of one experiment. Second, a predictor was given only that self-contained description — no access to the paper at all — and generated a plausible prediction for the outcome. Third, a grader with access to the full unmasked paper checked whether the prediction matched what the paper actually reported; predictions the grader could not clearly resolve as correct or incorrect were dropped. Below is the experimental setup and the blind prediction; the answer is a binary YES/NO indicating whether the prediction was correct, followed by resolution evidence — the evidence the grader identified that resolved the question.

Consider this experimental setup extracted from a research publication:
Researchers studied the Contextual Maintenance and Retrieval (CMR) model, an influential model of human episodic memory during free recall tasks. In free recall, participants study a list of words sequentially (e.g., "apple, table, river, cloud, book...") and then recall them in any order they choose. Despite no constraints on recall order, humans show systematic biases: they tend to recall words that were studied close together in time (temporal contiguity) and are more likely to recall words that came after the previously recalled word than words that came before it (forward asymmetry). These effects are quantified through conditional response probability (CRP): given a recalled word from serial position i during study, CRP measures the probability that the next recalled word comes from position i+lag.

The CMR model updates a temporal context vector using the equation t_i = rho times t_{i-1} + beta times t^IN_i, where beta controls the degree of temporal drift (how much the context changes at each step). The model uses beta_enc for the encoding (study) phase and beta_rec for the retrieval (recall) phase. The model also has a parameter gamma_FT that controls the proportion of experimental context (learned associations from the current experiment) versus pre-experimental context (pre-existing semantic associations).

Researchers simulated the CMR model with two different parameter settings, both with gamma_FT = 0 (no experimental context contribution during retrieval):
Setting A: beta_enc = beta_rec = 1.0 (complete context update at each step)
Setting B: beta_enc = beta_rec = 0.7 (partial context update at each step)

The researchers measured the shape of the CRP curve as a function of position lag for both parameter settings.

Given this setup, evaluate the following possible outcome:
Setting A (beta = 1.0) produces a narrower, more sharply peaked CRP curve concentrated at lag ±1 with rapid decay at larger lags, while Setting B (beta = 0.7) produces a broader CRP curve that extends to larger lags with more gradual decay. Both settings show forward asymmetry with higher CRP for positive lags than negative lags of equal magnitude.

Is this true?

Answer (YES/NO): NO